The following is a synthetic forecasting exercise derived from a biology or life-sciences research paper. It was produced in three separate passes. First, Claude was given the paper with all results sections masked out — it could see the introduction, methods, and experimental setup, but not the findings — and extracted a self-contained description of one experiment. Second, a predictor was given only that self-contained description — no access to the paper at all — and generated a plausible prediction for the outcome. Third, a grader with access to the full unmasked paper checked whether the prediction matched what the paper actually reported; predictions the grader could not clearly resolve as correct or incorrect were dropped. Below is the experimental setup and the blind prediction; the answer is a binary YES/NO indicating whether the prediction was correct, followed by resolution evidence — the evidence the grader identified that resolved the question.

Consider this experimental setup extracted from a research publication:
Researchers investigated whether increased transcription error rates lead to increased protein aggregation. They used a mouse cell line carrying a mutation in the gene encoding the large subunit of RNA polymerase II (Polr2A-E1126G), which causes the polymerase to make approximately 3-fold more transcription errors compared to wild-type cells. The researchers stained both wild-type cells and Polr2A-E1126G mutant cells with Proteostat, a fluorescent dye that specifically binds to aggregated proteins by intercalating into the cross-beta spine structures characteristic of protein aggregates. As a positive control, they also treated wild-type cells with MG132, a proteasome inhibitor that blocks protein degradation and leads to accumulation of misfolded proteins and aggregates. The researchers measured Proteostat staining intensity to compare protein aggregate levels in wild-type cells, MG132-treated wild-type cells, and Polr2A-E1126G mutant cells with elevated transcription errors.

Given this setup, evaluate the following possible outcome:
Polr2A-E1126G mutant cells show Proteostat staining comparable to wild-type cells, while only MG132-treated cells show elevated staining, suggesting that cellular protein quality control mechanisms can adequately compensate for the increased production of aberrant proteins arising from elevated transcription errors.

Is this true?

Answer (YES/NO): NO